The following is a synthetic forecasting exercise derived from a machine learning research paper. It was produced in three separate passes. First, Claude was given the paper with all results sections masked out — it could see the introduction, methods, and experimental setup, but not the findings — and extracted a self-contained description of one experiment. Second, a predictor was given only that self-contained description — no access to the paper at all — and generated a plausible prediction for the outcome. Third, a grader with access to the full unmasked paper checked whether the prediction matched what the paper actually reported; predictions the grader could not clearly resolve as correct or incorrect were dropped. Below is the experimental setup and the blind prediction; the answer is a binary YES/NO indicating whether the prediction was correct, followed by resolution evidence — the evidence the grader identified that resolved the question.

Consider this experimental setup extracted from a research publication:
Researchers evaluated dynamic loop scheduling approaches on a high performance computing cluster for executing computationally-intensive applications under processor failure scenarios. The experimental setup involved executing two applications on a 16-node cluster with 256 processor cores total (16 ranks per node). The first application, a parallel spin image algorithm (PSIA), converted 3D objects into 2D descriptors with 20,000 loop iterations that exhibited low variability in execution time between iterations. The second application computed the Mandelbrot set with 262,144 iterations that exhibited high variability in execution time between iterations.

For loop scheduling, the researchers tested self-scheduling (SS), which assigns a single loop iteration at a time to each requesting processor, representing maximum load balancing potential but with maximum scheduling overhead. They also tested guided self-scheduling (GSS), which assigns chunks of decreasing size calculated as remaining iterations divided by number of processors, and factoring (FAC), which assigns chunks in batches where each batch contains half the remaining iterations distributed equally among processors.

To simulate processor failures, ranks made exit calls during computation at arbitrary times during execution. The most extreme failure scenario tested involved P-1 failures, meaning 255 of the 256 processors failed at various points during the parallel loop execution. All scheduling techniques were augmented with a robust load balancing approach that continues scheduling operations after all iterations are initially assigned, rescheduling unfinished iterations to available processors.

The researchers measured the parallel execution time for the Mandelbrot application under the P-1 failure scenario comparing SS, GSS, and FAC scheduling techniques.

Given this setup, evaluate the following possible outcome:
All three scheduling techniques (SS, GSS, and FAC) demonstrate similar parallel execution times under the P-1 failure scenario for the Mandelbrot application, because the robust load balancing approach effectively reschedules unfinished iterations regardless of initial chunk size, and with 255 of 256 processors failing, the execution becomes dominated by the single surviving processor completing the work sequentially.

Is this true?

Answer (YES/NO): NO